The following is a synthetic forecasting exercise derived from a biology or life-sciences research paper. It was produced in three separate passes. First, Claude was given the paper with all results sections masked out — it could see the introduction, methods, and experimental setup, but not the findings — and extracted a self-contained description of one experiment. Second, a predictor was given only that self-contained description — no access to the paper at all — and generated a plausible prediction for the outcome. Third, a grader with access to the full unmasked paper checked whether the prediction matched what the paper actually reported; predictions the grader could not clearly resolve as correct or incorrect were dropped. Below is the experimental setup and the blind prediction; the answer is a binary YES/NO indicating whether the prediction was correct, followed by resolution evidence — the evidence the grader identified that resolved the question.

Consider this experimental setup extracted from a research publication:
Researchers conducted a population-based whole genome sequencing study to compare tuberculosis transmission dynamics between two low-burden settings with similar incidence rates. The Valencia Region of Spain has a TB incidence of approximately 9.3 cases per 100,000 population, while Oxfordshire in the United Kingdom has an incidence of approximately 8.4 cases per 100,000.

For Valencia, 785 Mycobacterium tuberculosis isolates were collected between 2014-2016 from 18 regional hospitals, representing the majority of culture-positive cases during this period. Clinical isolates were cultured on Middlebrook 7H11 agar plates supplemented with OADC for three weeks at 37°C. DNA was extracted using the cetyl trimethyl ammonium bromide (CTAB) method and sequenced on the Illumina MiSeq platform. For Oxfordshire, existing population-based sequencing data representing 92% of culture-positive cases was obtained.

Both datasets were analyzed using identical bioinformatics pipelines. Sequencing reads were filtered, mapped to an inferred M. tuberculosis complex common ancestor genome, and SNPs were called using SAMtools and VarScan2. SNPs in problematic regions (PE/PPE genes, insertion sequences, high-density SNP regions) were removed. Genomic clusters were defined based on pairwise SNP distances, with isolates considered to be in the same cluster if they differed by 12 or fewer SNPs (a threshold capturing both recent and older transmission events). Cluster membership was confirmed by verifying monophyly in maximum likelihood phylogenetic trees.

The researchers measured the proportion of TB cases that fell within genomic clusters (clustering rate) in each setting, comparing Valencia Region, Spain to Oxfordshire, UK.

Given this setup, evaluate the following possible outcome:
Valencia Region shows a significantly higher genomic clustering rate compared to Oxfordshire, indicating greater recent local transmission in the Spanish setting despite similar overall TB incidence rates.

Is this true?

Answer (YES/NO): YES